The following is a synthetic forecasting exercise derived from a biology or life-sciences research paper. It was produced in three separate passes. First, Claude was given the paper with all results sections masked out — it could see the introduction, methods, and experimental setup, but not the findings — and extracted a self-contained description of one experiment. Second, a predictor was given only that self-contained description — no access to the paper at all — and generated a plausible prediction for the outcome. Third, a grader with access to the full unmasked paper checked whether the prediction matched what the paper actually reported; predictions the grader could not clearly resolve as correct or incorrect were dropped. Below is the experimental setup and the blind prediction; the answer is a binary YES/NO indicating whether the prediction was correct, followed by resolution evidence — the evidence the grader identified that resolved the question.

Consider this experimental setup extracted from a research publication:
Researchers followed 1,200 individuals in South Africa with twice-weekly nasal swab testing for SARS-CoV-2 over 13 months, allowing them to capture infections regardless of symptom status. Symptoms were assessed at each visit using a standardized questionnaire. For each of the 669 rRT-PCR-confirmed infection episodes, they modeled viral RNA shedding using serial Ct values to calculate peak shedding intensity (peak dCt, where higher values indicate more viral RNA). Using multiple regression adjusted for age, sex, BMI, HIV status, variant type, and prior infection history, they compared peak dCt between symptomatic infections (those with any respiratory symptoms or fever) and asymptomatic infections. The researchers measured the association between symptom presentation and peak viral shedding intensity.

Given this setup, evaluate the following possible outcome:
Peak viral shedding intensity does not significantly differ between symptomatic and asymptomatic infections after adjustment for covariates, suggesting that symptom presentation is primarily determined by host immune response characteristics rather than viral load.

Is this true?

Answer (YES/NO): NO